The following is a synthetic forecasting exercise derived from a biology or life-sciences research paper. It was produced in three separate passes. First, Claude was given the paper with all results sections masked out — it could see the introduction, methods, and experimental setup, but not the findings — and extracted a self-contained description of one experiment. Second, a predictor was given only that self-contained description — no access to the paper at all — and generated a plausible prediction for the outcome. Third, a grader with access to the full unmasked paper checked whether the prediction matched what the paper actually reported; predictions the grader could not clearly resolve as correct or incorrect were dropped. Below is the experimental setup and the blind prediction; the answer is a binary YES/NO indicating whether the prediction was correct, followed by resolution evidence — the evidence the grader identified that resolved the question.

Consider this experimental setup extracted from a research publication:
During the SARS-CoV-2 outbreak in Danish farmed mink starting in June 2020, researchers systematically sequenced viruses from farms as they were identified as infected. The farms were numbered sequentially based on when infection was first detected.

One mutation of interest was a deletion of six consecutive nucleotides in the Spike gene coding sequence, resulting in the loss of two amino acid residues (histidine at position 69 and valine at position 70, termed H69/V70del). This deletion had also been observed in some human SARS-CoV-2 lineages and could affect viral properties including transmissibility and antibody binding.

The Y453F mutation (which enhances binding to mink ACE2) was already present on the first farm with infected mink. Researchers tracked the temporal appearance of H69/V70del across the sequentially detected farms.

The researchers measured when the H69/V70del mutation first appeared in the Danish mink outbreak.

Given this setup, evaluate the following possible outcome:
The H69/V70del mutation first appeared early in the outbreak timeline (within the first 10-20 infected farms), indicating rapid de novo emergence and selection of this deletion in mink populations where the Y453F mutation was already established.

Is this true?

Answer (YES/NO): YES